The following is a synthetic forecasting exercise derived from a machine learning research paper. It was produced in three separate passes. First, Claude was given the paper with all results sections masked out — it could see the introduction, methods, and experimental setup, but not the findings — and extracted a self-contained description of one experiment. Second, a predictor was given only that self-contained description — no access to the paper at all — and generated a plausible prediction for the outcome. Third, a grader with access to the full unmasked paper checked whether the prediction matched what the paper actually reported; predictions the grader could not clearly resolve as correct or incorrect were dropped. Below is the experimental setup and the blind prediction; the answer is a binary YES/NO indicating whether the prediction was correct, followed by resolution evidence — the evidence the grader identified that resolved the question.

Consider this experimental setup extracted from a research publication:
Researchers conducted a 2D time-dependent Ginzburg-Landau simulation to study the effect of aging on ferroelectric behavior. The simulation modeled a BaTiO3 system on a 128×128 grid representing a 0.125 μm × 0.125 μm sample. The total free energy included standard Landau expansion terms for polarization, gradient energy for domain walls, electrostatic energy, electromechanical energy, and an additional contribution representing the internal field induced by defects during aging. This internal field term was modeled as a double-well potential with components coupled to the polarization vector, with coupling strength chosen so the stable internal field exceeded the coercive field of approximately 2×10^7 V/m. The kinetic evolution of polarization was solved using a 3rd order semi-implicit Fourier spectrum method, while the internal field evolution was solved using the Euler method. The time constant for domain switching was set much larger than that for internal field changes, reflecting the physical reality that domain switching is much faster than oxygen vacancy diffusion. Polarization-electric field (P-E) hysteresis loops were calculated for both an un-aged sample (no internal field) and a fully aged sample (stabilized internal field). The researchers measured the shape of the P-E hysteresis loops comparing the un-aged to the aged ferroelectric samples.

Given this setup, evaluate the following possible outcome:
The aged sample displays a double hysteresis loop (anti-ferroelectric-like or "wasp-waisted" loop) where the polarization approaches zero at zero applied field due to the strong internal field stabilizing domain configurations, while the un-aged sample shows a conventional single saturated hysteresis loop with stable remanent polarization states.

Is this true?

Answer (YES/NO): YES